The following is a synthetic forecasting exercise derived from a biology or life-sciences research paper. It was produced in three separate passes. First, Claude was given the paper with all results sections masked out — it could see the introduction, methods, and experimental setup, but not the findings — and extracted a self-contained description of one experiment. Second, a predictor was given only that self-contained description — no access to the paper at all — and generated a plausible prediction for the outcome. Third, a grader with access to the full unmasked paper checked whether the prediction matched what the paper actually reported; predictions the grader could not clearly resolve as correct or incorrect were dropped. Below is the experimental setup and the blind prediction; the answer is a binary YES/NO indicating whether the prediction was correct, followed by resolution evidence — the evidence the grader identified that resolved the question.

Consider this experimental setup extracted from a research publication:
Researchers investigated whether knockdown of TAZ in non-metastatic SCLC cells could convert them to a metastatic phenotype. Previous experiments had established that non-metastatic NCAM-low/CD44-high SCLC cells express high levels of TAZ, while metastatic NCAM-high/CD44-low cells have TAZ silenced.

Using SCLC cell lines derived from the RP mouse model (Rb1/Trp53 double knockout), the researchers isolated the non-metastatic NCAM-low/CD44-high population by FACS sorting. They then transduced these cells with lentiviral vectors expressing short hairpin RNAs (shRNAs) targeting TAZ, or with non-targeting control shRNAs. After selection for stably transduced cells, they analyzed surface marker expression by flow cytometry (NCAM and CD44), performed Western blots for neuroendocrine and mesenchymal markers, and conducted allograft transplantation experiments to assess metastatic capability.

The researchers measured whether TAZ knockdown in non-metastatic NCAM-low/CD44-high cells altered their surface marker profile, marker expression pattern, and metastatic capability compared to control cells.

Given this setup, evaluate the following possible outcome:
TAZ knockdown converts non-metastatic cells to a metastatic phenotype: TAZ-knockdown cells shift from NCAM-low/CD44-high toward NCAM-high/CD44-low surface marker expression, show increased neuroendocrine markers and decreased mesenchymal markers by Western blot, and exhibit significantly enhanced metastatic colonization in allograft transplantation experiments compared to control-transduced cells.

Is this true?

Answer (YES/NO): YES